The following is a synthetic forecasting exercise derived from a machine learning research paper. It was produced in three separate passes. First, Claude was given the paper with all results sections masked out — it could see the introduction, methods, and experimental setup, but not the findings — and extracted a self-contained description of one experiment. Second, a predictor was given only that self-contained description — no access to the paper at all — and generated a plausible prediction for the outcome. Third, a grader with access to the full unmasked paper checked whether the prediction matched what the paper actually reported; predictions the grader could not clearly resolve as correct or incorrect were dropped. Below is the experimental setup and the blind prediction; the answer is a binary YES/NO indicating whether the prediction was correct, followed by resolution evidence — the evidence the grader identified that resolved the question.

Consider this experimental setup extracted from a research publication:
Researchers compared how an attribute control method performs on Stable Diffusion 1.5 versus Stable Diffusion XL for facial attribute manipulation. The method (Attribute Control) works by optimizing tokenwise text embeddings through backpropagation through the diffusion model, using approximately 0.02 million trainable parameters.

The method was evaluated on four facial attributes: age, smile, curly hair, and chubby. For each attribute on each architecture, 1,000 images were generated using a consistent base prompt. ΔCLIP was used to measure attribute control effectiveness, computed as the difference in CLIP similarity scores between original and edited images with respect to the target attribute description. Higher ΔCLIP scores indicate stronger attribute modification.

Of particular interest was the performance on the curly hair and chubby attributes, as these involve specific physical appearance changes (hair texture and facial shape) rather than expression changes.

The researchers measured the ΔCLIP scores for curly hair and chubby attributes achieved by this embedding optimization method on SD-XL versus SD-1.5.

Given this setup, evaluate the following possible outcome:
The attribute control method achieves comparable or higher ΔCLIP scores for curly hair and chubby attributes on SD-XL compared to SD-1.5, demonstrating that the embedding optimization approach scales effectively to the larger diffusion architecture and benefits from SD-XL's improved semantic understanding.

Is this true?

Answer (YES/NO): YES